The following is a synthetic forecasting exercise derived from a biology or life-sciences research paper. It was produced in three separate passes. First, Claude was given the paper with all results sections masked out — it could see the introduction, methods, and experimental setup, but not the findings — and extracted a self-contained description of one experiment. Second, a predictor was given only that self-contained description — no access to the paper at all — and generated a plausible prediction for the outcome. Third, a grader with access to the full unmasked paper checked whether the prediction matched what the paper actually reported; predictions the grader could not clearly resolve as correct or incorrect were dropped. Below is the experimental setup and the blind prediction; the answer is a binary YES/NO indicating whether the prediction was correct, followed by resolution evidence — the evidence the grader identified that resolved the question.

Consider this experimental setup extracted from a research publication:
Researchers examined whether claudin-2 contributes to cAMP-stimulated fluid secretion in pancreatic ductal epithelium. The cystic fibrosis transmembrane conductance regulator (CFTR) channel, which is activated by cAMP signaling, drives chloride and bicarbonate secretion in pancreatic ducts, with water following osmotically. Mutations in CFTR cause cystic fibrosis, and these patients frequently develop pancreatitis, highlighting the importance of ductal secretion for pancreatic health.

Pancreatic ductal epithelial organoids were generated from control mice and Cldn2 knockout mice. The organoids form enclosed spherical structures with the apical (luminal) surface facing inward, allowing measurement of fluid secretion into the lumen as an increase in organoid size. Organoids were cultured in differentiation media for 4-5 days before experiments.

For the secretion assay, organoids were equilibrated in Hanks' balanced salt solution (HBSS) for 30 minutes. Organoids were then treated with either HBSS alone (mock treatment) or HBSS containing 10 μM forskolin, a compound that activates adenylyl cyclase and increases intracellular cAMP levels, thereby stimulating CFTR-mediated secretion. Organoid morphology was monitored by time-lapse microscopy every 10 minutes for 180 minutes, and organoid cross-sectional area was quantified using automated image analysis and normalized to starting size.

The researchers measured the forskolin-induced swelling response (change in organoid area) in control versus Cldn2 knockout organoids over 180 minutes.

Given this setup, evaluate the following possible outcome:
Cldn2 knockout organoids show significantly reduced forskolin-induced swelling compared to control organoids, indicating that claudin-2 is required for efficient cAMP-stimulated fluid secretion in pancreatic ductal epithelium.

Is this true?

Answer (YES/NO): YES